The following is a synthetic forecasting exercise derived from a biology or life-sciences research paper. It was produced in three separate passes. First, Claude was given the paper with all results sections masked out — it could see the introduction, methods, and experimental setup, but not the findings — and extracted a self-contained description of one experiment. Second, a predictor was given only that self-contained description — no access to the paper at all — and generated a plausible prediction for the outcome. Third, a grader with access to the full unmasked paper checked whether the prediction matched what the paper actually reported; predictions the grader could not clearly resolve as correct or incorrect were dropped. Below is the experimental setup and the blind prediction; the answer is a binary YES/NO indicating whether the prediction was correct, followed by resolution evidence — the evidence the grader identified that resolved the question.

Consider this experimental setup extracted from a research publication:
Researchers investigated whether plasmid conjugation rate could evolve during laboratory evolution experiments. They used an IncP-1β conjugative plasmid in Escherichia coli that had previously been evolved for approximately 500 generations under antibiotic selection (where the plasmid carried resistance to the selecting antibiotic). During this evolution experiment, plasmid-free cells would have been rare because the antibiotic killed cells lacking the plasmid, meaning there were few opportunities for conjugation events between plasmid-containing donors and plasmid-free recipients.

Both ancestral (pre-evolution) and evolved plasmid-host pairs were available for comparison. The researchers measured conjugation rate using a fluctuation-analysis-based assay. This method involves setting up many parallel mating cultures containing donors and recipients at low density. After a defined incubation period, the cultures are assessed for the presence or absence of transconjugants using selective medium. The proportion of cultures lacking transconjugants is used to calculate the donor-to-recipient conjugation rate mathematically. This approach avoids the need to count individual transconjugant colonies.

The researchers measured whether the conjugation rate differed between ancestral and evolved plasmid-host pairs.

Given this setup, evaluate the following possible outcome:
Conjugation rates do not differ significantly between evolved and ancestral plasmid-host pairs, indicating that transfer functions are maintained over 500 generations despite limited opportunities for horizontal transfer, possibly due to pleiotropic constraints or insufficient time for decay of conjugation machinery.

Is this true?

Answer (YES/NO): NO